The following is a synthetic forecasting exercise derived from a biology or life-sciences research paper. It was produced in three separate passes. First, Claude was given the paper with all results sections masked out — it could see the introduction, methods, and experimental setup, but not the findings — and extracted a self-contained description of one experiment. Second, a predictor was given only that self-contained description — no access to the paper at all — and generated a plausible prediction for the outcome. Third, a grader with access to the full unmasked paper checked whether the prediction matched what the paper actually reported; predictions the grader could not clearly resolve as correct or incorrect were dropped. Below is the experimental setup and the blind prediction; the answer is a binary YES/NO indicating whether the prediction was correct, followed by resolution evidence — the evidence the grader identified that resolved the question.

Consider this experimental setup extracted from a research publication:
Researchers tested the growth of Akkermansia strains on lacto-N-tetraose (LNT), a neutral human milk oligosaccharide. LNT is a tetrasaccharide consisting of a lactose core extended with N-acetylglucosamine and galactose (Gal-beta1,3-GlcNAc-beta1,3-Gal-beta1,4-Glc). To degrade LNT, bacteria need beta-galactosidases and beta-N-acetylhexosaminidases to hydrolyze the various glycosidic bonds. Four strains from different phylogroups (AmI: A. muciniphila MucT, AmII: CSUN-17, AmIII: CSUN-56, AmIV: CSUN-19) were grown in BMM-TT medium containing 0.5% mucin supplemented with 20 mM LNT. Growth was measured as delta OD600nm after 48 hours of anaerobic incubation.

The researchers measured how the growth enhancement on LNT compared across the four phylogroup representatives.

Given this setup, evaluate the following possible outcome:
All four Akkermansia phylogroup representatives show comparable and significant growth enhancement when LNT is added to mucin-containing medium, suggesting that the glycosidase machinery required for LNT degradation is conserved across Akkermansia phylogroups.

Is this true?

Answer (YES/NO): YES